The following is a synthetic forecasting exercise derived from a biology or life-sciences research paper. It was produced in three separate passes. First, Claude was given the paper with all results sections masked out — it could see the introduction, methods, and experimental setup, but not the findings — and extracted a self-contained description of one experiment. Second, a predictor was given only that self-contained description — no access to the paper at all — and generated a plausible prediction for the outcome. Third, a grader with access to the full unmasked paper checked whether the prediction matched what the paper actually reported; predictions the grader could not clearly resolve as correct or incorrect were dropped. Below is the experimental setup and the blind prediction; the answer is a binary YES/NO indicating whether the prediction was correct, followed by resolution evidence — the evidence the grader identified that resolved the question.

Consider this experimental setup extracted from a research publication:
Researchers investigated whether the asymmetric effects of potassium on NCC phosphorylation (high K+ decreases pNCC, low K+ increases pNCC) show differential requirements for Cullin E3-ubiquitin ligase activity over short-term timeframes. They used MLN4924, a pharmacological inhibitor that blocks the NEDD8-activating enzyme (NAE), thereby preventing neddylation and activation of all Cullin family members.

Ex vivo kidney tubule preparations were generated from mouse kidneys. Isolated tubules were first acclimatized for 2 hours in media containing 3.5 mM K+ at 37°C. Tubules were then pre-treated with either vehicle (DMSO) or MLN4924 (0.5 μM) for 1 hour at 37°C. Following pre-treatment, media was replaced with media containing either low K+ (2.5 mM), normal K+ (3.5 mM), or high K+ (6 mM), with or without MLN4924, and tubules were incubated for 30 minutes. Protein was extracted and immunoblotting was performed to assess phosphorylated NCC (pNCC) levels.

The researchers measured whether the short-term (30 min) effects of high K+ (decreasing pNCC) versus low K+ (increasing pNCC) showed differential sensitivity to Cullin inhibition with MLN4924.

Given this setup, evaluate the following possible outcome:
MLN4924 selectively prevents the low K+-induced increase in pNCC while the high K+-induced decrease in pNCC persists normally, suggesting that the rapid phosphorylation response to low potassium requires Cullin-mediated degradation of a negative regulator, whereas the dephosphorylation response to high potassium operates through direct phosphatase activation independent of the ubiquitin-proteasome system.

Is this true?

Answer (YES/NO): NO